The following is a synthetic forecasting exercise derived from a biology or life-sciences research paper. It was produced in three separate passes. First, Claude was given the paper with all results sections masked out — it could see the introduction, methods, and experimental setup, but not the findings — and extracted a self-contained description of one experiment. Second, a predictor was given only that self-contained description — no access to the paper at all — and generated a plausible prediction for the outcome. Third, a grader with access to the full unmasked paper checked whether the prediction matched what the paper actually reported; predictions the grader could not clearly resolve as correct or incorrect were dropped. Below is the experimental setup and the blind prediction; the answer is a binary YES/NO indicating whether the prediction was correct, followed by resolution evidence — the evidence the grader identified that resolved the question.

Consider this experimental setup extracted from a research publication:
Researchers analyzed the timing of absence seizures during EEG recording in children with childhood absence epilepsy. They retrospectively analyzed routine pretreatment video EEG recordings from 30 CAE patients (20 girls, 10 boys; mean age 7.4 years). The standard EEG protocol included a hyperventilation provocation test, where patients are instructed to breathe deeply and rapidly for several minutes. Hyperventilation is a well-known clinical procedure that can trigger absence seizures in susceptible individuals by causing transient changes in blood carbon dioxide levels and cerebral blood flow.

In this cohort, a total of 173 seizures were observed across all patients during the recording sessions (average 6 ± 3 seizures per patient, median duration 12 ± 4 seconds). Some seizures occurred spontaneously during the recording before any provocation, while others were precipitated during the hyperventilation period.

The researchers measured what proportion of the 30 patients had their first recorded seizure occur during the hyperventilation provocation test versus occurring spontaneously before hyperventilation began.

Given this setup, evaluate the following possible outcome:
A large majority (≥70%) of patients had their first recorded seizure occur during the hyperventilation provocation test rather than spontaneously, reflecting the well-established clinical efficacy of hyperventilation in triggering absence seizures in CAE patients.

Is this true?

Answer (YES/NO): NO